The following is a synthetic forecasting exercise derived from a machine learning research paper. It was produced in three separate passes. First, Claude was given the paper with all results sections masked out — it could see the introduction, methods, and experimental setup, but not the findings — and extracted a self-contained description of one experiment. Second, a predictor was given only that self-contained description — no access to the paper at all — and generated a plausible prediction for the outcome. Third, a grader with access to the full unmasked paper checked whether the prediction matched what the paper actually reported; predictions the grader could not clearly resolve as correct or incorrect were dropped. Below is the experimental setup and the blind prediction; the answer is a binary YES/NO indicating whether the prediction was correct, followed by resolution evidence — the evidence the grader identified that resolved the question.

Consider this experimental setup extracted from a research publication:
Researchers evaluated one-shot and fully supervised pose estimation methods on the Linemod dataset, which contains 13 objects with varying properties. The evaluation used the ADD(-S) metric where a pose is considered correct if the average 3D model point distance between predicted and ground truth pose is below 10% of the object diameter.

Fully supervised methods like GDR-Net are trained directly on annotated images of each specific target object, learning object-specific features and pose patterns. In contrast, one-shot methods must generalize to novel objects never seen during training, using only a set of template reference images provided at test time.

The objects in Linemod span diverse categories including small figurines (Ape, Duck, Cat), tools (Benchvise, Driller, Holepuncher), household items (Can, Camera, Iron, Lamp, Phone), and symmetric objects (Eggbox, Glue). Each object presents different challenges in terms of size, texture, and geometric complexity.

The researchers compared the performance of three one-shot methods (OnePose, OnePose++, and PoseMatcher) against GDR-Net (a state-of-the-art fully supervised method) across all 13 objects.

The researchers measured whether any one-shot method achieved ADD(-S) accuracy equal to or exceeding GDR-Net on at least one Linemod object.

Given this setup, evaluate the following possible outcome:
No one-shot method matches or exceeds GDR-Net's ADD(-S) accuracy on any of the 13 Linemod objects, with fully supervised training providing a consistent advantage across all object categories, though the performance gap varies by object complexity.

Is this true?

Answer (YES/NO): NO